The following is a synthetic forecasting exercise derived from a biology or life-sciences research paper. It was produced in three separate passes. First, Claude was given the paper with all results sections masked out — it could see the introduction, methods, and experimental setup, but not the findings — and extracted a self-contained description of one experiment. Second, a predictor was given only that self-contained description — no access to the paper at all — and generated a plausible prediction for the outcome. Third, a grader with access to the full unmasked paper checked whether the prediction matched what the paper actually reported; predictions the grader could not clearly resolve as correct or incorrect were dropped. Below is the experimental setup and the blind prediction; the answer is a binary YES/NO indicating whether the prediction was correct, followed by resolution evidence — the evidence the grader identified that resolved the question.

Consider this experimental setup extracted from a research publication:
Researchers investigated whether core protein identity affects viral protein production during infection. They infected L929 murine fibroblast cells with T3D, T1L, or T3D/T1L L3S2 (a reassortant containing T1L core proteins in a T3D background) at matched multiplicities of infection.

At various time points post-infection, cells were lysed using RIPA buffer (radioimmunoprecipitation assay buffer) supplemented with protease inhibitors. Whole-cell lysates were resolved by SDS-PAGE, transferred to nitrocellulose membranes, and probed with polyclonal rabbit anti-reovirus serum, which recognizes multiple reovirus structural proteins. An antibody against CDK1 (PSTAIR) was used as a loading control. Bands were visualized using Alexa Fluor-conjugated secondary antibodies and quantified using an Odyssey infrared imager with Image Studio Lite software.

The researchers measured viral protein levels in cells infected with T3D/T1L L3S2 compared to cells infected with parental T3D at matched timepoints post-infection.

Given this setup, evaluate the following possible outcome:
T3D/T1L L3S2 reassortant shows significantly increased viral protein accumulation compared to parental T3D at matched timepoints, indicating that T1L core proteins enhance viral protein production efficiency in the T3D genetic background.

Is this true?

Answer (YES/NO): YES